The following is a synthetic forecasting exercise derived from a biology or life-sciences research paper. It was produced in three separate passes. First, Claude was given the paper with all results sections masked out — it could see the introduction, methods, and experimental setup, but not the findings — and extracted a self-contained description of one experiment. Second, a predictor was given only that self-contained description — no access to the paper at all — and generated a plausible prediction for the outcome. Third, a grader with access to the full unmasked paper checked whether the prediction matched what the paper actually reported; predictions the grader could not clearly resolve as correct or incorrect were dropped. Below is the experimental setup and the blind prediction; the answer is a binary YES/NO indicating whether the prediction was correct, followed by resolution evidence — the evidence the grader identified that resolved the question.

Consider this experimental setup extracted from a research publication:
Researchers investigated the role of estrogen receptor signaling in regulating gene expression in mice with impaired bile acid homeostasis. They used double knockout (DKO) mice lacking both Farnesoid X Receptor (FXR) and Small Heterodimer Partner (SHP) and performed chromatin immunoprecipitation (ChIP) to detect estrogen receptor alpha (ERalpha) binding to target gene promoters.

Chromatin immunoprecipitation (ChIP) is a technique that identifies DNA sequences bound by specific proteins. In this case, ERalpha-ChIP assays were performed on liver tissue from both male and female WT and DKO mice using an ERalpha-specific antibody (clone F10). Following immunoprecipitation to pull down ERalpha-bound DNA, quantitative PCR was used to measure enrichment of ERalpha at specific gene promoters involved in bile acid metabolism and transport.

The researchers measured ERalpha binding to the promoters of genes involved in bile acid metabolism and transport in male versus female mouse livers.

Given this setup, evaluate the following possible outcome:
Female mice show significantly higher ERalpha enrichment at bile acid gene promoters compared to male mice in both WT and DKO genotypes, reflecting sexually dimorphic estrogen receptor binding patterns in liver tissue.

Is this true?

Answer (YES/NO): NO